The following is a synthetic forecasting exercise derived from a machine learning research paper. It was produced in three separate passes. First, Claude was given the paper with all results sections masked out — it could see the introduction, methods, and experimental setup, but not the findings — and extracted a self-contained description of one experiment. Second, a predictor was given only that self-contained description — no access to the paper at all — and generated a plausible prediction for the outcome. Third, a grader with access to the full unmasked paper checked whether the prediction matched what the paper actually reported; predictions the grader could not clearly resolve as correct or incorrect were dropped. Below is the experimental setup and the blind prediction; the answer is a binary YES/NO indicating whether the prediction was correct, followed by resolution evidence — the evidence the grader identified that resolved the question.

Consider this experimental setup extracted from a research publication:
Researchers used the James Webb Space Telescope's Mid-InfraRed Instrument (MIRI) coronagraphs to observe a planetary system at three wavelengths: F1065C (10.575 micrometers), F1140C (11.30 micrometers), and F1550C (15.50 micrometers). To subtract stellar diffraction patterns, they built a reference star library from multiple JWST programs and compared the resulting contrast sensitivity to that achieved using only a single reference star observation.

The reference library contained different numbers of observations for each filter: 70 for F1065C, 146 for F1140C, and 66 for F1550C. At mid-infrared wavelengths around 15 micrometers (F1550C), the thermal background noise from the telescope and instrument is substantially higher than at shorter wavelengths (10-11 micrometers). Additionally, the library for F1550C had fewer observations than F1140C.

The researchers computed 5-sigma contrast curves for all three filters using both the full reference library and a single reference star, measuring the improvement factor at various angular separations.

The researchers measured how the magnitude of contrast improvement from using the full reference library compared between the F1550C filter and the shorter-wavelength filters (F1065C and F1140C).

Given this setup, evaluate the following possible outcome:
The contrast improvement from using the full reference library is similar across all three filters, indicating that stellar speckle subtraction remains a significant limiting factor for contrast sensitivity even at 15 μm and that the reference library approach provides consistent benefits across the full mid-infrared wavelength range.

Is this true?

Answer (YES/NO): NO